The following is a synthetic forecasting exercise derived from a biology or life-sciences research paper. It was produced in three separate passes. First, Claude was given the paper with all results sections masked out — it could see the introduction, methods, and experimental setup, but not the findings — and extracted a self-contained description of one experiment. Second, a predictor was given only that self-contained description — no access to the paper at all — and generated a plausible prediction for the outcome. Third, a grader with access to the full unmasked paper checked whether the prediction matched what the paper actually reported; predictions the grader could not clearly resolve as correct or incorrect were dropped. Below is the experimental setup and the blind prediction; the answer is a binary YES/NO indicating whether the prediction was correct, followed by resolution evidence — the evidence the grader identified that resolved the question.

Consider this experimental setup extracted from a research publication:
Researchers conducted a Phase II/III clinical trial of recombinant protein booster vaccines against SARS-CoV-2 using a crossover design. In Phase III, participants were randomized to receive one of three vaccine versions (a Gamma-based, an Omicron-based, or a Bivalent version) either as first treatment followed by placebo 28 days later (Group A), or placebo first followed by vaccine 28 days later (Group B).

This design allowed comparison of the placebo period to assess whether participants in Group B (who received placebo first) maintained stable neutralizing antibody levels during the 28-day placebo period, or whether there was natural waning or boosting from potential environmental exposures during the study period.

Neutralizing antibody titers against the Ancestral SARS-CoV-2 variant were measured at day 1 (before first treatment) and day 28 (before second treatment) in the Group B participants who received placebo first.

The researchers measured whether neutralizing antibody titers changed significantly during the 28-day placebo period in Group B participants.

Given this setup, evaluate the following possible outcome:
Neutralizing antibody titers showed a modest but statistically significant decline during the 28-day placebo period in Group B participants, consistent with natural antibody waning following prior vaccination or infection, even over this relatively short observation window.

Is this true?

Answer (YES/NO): NO